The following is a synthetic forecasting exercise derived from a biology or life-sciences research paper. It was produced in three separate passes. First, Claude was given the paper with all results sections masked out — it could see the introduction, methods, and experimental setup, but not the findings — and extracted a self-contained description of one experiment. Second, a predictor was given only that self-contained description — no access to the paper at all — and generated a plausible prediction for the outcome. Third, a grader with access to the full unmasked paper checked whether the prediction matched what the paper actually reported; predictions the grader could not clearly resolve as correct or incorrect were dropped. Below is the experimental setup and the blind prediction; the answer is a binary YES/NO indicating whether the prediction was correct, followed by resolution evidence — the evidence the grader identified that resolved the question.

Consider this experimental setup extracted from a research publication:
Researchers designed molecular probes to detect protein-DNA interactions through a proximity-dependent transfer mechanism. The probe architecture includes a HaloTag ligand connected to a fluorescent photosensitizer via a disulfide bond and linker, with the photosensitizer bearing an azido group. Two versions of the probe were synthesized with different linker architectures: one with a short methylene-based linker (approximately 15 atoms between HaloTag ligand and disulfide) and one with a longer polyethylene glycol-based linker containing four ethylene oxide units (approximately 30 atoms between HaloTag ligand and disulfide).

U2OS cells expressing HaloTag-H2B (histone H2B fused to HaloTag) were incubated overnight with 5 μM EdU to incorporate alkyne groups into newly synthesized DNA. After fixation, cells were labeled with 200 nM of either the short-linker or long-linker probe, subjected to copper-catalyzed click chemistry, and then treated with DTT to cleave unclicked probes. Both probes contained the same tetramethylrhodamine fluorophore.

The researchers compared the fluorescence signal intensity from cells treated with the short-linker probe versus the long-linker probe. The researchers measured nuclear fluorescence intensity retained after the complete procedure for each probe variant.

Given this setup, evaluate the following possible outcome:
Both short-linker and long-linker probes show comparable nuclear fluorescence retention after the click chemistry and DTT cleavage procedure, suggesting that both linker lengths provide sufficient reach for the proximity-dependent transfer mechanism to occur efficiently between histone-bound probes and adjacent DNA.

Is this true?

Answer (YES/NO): NO